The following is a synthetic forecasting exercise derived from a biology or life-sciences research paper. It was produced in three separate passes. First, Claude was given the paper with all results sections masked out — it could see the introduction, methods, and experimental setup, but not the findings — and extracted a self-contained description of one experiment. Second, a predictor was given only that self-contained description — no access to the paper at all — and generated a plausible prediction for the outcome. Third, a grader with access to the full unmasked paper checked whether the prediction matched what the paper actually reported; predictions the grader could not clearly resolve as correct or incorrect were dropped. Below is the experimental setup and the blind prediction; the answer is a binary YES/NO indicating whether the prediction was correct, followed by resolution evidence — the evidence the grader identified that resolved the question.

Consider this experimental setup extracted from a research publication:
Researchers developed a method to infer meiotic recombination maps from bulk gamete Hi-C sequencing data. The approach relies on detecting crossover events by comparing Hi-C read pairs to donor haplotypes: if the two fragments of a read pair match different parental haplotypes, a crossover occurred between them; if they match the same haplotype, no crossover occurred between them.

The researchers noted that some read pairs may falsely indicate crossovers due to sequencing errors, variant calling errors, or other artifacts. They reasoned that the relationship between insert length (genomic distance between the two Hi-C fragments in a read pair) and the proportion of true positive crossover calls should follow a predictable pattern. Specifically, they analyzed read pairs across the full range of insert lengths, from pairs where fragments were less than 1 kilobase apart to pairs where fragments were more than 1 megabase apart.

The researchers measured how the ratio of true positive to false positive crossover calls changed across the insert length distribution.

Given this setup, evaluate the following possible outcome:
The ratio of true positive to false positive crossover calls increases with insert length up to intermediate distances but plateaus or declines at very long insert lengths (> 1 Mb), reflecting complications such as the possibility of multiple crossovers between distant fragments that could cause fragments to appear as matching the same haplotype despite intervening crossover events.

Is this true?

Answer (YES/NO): NO